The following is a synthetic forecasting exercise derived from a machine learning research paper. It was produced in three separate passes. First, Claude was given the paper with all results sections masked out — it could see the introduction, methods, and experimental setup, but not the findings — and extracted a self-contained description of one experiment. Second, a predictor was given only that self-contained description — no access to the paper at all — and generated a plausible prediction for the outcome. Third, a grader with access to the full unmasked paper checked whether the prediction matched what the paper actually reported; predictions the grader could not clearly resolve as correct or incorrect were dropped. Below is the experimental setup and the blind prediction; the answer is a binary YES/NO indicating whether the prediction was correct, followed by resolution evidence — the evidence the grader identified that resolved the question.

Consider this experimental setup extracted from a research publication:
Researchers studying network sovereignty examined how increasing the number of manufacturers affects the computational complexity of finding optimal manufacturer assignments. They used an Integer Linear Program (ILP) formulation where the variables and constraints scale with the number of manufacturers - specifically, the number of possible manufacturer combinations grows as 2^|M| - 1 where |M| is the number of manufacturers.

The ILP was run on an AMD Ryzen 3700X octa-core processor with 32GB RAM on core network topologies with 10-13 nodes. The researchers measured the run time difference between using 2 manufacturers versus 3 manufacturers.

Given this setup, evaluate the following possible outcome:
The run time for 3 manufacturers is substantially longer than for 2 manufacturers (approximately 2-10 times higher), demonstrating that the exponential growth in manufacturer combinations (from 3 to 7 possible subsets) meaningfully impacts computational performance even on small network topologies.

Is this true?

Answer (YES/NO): YES